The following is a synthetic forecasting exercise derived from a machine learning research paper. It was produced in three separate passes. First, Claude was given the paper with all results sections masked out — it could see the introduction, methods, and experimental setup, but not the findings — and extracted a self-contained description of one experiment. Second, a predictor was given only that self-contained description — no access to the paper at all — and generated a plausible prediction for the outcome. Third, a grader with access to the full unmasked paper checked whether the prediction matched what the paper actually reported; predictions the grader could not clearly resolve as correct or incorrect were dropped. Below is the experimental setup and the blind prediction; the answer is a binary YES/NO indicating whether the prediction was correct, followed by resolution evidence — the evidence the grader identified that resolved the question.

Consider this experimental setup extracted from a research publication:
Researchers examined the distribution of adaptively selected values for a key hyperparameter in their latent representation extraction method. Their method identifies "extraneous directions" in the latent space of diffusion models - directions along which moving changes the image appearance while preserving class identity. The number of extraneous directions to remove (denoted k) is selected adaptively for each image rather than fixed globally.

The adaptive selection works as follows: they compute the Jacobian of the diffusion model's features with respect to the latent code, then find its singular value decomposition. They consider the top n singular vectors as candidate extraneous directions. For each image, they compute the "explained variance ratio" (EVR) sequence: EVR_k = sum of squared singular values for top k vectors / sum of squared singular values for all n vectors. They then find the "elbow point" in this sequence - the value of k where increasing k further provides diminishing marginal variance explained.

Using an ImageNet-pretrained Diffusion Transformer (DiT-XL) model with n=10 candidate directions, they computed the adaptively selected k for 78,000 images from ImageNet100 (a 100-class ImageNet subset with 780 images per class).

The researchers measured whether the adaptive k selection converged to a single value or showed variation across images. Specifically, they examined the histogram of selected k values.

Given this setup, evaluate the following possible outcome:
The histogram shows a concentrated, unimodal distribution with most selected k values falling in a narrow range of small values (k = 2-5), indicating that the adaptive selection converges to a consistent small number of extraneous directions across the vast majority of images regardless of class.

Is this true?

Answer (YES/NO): NO